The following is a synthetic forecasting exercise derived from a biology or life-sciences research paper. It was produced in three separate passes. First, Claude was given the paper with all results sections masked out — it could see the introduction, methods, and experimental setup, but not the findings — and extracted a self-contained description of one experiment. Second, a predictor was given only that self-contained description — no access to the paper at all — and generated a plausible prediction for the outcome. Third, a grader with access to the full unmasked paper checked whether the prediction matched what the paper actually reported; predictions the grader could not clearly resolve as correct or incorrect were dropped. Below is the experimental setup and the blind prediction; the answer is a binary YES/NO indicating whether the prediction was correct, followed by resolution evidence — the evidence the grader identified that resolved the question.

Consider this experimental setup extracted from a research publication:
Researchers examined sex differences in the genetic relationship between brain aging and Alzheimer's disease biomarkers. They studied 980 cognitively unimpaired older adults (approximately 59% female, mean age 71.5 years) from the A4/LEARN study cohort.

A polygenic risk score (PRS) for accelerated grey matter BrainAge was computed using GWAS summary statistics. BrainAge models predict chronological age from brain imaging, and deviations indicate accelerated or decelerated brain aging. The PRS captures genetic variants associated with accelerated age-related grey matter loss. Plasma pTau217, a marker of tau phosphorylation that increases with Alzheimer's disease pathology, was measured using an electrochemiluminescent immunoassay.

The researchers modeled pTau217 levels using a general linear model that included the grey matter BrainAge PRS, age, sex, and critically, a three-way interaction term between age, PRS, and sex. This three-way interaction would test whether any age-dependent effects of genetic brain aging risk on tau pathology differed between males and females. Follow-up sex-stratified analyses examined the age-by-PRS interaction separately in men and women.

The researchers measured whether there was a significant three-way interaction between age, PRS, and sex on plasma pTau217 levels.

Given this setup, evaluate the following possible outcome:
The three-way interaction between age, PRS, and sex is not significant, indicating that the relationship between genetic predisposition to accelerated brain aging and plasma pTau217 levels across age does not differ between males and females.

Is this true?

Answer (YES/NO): NO